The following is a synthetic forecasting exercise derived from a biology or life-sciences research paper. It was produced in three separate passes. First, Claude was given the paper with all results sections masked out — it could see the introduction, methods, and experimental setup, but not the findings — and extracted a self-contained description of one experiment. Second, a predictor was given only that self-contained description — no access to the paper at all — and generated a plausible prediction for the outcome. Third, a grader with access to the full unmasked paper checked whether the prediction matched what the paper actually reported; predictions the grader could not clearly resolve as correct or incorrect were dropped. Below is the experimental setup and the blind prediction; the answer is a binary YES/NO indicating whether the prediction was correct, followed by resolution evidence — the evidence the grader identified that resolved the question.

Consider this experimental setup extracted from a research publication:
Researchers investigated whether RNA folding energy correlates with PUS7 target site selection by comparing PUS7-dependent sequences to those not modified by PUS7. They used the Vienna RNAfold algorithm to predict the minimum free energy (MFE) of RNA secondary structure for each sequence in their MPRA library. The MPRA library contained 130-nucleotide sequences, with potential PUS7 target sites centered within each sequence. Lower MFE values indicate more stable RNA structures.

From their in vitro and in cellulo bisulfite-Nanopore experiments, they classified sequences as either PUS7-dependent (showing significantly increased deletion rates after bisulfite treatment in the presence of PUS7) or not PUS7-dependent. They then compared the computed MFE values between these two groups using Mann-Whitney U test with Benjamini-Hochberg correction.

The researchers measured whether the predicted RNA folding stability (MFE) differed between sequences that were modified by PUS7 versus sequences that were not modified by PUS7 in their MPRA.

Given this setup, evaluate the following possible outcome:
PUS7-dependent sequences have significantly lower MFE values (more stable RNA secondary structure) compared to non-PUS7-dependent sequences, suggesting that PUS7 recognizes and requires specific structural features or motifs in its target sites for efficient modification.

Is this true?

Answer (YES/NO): YES